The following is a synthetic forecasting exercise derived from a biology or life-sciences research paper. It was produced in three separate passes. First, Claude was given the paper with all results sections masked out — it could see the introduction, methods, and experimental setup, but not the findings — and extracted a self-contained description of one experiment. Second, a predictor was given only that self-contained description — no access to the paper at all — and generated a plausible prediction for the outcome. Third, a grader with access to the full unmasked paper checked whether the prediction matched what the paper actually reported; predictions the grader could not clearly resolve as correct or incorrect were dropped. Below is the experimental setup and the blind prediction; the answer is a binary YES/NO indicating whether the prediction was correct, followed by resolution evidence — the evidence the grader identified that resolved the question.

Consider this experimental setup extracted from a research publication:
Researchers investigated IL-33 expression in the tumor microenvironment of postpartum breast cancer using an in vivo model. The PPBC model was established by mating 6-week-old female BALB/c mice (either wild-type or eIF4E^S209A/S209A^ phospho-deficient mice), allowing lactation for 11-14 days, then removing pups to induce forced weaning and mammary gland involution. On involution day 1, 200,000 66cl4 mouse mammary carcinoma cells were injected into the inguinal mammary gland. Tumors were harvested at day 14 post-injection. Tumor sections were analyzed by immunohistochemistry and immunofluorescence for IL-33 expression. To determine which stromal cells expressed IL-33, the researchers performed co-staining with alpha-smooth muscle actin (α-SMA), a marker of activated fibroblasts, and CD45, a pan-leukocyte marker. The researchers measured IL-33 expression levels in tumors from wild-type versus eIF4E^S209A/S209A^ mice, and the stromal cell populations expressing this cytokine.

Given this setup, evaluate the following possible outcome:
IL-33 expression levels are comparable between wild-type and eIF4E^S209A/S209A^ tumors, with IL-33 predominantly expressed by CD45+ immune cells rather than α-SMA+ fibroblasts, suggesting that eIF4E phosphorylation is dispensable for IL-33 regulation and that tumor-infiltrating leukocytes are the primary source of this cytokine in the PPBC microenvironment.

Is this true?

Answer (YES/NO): NO